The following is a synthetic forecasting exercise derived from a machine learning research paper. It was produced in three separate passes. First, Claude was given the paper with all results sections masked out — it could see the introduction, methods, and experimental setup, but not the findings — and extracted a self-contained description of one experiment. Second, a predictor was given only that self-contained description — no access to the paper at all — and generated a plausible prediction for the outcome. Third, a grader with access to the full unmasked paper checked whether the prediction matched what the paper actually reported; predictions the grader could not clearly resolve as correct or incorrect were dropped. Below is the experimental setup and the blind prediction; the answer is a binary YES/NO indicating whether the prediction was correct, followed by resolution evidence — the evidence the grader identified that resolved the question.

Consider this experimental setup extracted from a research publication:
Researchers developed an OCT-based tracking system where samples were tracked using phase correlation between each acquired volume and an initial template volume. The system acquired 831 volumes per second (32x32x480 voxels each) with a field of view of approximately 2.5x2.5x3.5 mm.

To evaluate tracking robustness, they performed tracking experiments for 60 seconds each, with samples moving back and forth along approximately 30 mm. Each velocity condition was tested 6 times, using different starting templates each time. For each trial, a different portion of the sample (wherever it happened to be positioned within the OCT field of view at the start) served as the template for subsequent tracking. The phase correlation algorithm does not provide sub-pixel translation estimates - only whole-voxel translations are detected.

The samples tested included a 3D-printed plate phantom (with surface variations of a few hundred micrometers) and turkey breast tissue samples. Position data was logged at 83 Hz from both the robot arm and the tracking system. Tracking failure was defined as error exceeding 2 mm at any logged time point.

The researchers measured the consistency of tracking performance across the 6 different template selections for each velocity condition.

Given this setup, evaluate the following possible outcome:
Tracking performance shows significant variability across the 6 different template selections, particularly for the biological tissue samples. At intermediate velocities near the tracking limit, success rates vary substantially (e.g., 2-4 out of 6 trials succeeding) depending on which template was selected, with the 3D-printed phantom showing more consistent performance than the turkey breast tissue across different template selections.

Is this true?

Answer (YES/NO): YES